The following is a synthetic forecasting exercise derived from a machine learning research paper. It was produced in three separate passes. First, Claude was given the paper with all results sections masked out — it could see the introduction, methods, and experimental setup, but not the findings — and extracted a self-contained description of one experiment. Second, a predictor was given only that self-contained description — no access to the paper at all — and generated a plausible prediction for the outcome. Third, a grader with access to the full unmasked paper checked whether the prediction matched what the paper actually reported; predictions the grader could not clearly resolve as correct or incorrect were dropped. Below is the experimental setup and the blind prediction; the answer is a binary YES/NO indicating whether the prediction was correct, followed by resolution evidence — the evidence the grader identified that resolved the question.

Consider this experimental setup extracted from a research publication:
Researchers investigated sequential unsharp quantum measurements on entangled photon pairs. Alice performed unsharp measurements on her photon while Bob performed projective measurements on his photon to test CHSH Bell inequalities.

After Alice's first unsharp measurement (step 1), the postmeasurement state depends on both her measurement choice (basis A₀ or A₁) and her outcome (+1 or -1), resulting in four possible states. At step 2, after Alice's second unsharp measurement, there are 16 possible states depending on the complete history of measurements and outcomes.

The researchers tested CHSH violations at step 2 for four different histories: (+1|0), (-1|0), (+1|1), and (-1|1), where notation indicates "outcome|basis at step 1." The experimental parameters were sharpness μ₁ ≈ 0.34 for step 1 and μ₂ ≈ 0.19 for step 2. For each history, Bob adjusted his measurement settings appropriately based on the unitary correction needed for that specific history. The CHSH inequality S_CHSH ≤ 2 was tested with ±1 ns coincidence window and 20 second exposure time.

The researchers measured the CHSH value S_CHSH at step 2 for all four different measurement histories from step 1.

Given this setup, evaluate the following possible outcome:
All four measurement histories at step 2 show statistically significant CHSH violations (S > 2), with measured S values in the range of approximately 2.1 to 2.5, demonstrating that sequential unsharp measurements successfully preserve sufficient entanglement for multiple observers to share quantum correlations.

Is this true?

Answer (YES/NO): NO